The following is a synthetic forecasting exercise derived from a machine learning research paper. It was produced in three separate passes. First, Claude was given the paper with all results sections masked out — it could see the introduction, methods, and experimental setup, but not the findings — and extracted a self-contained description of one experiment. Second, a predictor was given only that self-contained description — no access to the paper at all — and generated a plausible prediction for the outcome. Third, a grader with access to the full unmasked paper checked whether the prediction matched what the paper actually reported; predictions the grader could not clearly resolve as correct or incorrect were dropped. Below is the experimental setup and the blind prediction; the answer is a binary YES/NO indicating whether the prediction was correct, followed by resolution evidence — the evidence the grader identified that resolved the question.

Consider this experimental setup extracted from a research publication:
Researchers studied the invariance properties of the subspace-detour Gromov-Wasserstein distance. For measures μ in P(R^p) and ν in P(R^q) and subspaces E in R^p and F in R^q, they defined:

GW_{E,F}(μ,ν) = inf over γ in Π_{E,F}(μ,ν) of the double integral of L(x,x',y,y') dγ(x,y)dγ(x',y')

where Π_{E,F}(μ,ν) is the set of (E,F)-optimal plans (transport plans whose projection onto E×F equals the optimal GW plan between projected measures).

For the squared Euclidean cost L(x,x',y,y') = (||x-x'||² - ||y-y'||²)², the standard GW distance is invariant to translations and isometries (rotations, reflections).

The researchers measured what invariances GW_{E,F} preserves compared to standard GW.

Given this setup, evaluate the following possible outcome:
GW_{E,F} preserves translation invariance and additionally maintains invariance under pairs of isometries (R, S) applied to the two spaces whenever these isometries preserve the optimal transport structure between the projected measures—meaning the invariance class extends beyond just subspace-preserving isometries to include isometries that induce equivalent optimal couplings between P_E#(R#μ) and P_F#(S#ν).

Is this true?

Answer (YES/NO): NO